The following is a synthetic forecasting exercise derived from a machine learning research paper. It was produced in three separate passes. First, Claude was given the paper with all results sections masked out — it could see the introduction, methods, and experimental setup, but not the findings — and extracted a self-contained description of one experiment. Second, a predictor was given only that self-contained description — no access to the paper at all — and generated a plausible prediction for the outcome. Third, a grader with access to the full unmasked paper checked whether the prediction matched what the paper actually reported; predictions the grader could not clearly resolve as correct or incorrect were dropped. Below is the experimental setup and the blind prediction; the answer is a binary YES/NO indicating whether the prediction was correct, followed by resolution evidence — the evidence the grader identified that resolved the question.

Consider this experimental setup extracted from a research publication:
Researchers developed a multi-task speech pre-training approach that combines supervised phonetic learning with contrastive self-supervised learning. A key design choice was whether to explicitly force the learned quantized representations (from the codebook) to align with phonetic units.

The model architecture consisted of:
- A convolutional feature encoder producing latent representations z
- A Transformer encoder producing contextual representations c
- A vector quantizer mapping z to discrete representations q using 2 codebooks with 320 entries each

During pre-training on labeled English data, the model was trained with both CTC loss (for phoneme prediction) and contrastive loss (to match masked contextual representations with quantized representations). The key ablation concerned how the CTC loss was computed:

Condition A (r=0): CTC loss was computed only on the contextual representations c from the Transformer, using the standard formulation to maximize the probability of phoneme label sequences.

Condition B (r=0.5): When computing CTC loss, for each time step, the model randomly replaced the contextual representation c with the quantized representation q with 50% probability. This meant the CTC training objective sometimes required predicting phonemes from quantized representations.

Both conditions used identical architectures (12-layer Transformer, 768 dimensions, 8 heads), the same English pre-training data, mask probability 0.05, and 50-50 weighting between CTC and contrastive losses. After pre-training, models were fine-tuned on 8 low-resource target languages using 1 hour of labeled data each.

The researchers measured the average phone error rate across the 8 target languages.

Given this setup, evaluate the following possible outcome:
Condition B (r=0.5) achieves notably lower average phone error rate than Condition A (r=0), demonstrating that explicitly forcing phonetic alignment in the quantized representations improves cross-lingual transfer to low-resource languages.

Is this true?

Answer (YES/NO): YES